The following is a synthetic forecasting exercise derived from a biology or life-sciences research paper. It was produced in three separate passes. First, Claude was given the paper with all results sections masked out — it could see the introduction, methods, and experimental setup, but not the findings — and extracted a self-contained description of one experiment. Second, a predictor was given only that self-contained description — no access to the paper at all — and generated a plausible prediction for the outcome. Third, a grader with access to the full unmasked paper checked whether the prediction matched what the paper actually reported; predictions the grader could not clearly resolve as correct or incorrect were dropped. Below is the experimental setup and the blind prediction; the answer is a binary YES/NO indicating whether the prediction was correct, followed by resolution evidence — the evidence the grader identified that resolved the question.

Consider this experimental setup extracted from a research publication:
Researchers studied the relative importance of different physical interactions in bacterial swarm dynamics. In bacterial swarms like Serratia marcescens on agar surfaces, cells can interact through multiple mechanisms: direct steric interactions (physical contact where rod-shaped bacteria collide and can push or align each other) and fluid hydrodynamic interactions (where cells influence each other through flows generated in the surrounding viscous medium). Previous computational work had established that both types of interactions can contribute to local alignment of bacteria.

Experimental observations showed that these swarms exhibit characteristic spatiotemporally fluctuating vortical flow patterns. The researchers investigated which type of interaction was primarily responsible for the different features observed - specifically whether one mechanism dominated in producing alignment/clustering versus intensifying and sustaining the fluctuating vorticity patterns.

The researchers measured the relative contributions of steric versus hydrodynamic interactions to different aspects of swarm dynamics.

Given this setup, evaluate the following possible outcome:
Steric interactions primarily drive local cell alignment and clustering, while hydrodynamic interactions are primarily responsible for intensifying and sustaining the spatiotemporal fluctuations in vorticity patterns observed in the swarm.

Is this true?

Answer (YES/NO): YES